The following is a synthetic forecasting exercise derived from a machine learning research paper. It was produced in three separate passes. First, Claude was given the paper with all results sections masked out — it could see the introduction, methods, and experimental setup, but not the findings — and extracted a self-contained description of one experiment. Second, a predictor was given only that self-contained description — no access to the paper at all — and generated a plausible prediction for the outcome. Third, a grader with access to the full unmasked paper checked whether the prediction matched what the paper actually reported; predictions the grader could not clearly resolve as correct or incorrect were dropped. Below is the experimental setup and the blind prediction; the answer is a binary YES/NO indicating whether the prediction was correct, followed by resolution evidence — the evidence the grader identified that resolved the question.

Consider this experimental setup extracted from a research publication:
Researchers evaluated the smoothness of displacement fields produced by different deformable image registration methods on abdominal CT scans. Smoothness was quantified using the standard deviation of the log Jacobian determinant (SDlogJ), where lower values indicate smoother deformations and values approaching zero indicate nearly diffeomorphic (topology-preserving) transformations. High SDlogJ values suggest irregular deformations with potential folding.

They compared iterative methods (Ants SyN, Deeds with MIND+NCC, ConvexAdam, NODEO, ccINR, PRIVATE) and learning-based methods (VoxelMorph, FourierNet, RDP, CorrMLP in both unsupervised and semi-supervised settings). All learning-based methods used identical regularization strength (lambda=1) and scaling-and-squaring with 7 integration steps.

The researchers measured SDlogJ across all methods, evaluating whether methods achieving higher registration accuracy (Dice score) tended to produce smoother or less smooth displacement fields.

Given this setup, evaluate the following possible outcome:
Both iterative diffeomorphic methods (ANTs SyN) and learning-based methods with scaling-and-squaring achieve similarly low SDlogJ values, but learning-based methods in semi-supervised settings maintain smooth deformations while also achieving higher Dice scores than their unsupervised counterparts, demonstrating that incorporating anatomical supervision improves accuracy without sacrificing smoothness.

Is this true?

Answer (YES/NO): NO